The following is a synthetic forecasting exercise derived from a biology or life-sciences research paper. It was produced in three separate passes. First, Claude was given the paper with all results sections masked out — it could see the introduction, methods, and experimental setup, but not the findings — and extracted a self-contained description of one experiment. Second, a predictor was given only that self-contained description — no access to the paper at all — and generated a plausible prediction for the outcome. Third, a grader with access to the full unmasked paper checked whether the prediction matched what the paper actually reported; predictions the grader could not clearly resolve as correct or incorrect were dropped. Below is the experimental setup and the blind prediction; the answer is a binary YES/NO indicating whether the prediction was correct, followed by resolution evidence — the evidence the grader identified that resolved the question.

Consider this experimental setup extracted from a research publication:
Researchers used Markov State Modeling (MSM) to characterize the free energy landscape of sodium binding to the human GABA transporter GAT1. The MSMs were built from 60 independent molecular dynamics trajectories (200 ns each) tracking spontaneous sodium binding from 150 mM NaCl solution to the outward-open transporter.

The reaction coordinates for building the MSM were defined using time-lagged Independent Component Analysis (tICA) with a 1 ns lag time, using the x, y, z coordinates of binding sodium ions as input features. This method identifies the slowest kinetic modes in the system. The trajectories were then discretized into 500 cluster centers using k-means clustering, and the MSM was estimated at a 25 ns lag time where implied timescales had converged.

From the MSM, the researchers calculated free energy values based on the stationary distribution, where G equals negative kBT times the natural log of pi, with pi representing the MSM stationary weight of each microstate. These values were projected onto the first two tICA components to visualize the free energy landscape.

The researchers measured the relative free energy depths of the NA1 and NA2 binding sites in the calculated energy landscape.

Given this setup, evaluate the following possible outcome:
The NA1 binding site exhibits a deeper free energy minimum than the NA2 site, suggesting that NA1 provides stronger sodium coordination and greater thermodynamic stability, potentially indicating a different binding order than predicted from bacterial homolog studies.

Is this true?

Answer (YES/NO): NO